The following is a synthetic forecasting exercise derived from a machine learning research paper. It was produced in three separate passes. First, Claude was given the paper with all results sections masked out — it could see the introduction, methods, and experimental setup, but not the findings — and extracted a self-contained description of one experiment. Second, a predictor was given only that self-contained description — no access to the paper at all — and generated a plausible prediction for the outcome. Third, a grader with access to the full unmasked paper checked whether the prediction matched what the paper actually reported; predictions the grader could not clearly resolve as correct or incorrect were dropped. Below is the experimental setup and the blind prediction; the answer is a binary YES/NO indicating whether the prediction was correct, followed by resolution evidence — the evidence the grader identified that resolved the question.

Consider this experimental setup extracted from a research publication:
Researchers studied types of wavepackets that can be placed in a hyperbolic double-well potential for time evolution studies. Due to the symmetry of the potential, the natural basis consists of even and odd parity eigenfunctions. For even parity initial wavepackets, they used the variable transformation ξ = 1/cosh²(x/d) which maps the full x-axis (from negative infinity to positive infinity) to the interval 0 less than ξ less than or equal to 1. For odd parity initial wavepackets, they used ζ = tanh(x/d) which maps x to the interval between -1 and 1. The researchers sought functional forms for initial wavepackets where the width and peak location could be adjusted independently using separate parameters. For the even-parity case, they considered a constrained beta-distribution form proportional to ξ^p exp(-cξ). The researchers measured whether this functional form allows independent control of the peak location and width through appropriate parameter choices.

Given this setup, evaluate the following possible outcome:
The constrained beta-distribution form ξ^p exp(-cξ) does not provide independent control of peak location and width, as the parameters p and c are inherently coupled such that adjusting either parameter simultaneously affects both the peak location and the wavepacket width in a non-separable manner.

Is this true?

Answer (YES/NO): NO